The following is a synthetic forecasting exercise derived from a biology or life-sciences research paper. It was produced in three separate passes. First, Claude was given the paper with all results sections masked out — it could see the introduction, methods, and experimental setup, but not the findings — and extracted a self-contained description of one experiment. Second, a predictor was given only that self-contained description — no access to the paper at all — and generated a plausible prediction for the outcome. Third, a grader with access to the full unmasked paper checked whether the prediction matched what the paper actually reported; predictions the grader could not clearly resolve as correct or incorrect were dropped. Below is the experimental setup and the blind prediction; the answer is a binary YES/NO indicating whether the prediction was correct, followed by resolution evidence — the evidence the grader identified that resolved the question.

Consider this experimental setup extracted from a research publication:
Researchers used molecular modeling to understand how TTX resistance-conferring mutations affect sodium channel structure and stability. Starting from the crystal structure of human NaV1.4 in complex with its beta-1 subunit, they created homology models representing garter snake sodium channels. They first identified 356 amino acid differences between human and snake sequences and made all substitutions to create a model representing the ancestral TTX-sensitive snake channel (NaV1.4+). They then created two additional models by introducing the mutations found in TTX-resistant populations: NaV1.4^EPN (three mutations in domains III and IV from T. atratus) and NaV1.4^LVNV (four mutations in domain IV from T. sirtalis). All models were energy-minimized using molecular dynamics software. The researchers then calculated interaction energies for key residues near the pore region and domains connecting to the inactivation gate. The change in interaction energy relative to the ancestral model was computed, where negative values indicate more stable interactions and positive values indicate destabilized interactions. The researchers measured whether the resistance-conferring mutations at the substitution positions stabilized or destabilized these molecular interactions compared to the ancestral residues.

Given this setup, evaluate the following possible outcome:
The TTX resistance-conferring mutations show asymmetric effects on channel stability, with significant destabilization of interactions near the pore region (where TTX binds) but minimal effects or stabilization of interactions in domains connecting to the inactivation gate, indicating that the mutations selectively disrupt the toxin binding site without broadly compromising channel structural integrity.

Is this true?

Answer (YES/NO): NO